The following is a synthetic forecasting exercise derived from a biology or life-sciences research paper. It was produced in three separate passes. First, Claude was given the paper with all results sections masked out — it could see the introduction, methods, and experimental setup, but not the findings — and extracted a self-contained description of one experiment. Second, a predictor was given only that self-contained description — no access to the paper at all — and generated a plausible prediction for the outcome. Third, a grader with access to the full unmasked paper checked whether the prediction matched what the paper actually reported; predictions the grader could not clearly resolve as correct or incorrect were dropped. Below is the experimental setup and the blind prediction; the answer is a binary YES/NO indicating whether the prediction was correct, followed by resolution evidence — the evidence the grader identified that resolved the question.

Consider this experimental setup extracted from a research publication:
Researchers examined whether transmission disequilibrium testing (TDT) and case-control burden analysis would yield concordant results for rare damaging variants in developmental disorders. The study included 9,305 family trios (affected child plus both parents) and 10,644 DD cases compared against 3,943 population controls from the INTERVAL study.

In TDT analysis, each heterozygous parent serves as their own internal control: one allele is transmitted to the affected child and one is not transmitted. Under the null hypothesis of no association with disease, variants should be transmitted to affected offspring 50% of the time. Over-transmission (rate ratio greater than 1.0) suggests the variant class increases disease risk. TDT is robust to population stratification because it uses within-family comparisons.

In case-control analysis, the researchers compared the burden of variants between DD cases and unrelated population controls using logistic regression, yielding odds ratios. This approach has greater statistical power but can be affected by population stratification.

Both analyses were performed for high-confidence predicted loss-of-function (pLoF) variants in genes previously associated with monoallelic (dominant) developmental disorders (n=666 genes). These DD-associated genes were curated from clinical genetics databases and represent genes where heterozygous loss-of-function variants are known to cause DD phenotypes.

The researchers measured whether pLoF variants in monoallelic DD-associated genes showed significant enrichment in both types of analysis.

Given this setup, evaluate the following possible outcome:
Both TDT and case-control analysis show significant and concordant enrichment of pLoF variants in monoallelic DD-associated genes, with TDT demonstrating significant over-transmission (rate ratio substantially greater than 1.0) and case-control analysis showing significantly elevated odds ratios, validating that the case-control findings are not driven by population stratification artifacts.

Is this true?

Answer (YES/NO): YES